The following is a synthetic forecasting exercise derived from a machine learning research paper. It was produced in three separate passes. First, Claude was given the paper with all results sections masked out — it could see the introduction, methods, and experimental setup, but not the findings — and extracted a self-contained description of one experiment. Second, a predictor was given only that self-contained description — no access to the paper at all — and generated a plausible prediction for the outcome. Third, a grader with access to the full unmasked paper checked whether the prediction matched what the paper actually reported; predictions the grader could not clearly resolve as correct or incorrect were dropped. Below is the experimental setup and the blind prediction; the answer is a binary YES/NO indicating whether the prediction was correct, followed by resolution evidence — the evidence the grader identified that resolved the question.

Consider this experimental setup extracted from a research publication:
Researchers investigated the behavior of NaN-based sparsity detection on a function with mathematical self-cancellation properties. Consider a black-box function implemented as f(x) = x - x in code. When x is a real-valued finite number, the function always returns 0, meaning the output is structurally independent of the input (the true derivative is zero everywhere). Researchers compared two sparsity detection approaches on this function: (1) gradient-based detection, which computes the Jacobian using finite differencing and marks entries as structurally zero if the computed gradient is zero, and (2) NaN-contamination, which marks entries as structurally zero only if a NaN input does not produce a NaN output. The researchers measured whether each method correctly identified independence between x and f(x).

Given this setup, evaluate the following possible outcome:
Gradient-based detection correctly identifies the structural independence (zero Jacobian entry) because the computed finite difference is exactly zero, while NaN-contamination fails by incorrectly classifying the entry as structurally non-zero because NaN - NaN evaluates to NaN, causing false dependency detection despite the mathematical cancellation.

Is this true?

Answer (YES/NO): YES